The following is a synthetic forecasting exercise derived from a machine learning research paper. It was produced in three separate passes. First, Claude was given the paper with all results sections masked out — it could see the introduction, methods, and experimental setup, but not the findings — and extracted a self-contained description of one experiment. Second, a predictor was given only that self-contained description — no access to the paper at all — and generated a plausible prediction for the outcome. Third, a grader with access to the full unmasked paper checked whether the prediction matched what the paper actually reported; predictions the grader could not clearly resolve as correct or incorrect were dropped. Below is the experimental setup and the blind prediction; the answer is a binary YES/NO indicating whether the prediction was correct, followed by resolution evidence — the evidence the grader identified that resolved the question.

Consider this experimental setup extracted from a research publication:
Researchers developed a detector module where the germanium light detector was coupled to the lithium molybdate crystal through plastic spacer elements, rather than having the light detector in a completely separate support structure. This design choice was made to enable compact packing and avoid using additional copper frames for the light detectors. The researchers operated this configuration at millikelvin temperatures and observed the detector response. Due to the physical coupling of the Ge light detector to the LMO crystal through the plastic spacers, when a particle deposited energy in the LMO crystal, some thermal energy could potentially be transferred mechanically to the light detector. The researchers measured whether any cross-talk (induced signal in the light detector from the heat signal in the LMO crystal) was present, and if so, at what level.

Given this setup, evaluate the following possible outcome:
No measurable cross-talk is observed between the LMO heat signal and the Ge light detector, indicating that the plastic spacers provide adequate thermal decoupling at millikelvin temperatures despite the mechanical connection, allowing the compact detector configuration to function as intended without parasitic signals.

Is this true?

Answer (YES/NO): NO